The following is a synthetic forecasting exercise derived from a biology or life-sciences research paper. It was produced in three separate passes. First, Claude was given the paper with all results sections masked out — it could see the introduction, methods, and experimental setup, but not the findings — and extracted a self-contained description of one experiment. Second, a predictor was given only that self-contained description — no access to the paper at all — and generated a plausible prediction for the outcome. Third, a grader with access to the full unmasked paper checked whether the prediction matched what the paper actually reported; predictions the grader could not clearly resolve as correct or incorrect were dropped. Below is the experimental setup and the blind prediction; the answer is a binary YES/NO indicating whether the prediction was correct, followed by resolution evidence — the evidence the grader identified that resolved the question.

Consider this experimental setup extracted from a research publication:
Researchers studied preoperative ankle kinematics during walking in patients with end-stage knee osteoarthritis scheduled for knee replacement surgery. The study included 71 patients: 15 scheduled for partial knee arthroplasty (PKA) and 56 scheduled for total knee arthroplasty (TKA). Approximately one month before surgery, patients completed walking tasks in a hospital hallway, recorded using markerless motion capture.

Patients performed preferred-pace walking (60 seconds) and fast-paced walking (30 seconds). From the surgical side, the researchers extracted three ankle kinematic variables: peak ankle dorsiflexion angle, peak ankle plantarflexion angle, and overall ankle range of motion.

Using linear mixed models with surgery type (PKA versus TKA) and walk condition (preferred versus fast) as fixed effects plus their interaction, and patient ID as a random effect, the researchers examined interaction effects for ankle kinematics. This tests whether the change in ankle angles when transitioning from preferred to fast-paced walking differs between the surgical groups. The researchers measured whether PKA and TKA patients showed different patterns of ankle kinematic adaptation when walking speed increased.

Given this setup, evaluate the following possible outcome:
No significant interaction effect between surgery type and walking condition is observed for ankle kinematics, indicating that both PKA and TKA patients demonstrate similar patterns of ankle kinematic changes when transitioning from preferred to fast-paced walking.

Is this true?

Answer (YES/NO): YES